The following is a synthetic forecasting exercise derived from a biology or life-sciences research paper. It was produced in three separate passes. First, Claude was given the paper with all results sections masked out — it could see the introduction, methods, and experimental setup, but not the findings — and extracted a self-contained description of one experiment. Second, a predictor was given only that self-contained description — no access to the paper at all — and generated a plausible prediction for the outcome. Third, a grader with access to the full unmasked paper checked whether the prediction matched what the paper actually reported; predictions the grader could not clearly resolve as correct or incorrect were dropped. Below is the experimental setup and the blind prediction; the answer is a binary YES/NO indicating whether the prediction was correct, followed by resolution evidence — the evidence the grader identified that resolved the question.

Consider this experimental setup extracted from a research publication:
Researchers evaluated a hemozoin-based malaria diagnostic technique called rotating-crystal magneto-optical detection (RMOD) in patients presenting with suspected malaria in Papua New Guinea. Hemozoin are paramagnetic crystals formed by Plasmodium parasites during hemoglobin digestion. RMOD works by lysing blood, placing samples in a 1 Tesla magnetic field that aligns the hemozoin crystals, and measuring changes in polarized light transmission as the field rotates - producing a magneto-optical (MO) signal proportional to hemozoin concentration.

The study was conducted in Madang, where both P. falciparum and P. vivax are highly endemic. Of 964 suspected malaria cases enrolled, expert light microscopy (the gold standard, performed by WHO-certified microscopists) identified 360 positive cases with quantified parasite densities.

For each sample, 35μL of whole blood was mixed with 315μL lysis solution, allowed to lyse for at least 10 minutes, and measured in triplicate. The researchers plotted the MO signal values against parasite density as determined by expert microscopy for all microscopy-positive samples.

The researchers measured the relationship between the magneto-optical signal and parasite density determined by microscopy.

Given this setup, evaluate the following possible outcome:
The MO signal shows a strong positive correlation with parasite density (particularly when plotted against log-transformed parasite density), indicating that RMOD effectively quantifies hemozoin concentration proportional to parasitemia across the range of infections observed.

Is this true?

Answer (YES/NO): NO